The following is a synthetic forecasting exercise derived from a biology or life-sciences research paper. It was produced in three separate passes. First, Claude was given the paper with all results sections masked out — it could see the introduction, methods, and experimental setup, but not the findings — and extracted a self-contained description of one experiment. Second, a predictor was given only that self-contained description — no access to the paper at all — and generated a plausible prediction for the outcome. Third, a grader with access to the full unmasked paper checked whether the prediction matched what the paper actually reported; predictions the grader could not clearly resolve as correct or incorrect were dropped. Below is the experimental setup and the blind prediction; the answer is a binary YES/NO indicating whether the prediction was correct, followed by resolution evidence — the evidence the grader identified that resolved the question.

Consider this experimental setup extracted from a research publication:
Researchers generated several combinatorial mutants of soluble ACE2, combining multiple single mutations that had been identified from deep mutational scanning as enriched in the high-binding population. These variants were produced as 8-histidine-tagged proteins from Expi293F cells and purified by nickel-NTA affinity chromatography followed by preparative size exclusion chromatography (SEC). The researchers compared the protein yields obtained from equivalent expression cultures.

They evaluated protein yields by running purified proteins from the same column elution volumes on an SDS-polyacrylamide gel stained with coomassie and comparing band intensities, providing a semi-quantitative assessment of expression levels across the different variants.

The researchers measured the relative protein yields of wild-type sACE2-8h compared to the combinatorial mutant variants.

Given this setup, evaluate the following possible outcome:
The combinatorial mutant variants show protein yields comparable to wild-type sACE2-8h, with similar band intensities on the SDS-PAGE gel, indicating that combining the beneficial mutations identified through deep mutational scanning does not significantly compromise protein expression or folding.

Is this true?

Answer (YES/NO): NO